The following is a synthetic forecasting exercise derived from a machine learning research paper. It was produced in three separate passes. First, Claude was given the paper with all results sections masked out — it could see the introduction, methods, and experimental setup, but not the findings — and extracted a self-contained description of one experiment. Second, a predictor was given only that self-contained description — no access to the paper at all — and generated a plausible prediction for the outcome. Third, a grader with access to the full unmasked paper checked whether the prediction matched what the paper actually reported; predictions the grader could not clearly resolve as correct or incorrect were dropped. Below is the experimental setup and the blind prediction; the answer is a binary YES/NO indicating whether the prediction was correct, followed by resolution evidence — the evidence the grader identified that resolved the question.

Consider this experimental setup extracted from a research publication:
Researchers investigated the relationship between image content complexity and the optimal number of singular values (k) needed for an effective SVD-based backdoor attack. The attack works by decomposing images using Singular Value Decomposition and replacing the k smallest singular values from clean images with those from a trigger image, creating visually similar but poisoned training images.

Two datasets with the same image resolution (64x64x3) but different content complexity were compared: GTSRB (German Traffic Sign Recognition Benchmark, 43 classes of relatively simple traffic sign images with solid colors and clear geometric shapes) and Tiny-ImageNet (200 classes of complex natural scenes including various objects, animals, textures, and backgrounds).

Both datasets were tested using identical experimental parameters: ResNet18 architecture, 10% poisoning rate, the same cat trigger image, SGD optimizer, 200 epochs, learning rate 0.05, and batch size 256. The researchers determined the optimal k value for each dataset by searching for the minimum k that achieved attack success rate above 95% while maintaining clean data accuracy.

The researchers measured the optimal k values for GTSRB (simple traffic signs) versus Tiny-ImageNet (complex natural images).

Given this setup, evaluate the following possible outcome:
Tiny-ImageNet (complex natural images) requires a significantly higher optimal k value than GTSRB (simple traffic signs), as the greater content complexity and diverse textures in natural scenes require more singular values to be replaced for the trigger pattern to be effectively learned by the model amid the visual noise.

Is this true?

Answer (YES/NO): NO